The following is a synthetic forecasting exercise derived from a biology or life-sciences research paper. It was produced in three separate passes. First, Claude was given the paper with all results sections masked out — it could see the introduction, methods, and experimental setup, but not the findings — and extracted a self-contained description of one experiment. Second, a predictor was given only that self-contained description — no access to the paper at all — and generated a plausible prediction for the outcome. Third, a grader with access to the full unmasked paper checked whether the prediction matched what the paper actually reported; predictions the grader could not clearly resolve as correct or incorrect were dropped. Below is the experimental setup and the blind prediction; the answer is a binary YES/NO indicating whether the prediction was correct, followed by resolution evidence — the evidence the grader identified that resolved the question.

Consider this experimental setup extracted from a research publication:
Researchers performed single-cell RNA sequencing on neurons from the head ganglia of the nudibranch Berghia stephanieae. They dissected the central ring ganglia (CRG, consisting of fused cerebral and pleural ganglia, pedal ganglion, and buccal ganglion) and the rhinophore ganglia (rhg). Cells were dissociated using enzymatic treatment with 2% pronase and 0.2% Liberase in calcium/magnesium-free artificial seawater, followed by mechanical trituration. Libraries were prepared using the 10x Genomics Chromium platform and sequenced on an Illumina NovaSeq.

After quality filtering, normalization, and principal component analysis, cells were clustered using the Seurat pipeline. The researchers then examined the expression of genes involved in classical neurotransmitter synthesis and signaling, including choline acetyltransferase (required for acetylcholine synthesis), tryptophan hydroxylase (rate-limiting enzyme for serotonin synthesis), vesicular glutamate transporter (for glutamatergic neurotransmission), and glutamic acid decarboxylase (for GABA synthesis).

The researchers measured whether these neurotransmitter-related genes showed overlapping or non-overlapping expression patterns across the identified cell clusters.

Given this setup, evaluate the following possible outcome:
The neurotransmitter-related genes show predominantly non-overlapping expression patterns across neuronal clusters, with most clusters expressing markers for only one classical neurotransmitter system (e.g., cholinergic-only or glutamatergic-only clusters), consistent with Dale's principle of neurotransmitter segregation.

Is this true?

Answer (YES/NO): NO